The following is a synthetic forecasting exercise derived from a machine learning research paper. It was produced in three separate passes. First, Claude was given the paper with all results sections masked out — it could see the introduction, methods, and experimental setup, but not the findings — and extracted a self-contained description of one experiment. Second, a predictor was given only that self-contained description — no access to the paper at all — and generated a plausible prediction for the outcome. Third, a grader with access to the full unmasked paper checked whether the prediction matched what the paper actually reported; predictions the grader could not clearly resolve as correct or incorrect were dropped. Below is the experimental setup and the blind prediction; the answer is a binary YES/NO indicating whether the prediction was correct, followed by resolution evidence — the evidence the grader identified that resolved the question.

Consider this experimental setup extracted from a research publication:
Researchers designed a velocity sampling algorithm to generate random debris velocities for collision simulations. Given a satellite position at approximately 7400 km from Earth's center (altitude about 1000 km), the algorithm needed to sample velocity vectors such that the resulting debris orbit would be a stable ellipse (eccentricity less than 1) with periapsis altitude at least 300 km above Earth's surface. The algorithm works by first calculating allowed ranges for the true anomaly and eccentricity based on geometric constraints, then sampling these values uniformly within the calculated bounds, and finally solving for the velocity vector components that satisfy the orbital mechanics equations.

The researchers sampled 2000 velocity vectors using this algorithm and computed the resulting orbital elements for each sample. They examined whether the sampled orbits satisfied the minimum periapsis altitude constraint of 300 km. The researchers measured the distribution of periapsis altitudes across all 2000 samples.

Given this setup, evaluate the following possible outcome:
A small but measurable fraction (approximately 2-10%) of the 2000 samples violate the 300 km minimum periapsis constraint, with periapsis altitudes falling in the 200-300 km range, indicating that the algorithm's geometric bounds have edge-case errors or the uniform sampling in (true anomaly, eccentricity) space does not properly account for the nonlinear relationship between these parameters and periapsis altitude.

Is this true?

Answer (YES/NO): NO